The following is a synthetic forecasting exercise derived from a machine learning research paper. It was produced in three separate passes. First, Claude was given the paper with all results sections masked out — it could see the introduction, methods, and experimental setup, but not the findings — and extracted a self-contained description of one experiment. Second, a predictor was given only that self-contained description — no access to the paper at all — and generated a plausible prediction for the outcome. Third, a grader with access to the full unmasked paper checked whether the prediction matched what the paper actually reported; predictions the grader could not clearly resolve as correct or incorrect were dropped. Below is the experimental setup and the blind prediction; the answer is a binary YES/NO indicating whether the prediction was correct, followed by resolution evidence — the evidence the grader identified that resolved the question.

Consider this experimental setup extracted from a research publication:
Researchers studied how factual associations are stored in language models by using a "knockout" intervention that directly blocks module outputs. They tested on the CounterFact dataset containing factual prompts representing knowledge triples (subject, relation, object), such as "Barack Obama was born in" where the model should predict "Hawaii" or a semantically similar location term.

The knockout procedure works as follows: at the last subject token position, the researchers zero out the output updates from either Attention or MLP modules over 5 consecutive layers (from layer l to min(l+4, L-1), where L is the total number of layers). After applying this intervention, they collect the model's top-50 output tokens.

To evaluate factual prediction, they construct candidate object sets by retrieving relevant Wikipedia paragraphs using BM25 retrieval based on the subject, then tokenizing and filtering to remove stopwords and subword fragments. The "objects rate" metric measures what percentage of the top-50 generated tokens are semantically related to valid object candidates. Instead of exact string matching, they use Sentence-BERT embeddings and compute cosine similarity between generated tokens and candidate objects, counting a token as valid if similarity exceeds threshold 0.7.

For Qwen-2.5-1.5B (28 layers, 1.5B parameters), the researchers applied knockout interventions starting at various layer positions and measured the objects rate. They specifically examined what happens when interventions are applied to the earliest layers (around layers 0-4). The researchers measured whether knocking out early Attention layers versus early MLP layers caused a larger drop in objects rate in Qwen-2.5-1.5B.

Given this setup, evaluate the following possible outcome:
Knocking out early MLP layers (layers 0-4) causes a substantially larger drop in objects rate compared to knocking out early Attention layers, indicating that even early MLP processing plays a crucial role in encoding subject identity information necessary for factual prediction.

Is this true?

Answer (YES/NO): NO